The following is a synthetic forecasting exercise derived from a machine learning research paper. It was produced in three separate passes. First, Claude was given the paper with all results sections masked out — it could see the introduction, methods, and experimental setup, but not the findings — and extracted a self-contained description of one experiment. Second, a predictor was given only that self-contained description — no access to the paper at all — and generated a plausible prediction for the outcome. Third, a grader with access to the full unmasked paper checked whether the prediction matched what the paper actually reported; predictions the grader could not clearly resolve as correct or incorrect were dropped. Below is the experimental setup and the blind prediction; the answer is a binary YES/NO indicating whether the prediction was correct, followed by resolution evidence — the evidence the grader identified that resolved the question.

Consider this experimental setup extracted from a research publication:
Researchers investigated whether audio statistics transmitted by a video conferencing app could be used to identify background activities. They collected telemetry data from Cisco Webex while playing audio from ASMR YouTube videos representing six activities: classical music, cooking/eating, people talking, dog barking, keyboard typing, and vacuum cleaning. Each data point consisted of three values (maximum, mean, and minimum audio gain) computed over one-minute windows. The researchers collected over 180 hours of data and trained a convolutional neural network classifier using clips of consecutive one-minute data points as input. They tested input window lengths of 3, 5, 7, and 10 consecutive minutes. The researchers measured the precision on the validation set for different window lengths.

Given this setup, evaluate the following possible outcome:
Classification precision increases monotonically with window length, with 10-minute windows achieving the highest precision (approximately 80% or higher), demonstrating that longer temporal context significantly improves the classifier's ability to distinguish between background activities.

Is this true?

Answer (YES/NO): NO